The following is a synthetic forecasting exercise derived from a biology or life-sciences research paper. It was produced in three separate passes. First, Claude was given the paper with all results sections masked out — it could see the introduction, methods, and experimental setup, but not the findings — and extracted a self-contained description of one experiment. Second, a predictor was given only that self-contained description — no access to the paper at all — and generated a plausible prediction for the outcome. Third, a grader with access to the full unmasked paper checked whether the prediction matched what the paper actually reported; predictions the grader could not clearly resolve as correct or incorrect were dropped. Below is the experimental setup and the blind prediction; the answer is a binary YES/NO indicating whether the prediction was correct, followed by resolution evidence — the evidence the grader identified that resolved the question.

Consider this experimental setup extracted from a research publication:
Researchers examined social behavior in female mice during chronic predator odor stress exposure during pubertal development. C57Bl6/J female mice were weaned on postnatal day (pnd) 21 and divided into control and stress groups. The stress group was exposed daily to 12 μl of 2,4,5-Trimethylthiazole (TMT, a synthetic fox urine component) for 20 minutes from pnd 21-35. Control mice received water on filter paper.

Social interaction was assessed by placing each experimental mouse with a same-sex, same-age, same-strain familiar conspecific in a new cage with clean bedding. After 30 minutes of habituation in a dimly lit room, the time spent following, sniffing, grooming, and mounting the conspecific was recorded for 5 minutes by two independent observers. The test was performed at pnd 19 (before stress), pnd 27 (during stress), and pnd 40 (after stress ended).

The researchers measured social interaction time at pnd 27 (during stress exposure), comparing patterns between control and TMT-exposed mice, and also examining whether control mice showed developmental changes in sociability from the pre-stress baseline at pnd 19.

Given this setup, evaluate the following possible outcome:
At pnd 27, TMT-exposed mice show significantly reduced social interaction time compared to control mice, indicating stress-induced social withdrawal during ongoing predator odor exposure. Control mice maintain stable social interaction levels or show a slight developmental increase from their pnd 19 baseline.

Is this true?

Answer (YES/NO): YES